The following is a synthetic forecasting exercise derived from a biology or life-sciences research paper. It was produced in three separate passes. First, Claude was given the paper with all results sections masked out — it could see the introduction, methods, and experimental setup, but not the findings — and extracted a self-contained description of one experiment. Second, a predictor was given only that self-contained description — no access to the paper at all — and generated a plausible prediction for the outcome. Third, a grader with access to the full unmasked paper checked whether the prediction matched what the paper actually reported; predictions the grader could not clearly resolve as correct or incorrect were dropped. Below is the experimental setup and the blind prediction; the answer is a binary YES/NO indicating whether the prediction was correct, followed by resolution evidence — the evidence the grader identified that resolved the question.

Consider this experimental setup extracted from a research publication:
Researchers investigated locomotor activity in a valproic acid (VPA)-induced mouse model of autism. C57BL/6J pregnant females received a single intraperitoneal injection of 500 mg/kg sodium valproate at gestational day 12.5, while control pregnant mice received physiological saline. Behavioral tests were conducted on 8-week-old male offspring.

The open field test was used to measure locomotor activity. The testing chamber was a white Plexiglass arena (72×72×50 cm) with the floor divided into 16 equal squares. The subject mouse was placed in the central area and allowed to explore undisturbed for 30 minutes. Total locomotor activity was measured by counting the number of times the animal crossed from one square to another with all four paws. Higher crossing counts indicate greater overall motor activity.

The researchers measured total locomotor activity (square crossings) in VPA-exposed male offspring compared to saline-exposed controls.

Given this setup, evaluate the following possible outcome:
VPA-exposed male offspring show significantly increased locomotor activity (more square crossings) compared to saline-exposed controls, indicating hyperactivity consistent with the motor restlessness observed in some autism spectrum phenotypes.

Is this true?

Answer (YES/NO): YES